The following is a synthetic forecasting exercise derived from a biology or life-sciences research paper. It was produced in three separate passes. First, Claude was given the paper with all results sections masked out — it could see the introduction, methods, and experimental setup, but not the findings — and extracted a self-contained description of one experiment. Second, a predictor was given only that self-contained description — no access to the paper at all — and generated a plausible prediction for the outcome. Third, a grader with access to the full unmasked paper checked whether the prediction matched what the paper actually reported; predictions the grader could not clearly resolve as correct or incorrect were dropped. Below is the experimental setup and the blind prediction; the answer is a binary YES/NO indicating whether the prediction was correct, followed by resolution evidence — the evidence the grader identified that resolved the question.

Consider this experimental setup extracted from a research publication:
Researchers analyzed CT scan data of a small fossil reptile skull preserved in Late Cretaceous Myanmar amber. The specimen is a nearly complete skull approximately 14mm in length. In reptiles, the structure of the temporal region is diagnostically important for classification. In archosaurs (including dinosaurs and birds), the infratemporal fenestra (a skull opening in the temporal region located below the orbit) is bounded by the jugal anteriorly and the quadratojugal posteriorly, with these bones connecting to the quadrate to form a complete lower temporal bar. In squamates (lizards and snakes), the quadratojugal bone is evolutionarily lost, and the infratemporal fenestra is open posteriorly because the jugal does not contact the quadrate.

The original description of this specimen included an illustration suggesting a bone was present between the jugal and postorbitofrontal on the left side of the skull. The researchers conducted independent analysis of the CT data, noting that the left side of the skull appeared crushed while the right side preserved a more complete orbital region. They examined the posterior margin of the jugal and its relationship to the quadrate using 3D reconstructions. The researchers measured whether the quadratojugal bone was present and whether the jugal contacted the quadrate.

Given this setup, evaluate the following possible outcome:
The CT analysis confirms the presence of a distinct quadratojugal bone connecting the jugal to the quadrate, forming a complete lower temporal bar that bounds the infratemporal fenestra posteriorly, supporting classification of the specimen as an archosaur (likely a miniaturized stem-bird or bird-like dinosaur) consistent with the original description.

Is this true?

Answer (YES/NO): NO